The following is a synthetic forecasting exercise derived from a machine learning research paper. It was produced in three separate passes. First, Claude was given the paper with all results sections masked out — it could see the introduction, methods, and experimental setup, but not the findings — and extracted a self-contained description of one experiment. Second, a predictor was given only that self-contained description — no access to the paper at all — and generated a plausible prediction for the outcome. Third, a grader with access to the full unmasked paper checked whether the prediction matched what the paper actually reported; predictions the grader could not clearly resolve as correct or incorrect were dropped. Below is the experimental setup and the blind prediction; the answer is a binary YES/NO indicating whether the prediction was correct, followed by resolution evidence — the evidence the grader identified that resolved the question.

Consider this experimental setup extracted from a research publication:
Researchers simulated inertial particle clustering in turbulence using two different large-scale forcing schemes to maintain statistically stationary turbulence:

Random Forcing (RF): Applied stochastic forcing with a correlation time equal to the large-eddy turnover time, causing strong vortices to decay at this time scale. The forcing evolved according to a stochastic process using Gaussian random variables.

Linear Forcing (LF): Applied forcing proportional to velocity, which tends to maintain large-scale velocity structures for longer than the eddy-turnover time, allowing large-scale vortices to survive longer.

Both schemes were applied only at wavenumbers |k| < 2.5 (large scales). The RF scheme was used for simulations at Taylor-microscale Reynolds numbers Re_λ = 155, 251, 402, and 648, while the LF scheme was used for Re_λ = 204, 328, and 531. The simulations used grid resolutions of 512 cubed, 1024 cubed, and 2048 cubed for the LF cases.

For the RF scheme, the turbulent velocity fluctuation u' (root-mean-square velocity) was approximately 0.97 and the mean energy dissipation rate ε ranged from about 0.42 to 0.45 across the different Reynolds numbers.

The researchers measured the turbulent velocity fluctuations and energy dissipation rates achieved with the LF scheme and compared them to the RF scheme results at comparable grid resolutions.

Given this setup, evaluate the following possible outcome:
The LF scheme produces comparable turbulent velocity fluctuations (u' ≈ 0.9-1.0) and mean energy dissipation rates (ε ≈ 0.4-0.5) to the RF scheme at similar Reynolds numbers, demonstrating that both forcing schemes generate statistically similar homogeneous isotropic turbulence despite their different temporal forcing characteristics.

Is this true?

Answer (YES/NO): NO